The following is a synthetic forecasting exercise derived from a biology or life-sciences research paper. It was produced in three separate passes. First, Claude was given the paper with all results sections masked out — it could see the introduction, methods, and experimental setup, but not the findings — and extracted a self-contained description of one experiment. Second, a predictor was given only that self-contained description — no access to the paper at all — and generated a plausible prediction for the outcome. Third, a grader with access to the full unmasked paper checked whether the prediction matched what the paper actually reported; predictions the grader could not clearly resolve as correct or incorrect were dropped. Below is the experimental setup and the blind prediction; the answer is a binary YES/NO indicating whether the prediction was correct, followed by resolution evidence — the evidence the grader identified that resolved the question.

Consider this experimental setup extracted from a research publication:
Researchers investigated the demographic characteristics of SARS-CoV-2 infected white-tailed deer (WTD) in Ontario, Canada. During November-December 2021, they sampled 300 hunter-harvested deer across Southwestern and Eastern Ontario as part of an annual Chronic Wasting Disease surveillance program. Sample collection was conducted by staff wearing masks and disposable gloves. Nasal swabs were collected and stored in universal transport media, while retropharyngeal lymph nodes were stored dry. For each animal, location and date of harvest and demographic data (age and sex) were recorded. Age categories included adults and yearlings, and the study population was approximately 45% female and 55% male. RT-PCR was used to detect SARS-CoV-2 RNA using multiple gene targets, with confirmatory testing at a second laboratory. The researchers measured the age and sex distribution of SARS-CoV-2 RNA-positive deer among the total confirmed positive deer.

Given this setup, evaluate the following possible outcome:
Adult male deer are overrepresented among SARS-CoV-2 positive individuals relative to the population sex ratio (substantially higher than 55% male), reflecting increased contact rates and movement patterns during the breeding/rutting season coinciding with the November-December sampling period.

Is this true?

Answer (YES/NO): NO